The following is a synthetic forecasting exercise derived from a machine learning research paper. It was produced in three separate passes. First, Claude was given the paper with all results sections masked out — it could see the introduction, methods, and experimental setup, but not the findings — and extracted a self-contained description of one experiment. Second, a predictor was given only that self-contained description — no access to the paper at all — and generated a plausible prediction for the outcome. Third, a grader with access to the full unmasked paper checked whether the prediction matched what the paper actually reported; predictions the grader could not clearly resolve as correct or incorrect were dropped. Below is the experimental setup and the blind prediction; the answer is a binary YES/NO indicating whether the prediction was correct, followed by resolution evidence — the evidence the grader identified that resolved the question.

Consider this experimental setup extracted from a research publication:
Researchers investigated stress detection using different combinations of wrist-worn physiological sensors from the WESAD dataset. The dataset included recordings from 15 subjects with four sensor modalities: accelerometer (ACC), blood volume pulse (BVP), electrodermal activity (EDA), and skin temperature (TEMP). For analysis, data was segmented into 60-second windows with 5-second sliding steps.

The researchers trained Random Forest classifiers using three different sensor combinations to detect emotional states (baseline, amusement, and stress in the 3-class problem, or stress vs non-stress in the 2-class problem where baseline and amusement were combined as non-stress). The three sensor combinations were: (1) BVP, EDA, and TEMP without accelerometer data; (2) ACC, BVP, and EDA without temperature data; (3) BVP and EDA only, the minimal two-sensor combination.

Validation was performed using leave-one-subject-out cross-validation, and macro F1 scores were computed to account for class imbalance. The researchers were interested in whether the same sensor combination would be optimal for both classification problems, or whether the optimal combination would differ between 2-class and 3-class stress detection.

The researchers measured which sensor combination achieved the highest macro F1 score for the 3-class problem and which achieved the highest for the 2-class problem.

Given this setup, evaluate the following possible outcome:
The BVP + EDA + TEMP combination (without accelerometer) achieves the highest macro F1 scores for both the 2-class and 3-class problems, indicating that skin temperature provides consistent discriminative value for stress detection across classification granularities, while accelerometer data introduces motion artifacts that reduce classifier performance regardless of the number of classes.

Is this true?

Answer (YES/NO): NO